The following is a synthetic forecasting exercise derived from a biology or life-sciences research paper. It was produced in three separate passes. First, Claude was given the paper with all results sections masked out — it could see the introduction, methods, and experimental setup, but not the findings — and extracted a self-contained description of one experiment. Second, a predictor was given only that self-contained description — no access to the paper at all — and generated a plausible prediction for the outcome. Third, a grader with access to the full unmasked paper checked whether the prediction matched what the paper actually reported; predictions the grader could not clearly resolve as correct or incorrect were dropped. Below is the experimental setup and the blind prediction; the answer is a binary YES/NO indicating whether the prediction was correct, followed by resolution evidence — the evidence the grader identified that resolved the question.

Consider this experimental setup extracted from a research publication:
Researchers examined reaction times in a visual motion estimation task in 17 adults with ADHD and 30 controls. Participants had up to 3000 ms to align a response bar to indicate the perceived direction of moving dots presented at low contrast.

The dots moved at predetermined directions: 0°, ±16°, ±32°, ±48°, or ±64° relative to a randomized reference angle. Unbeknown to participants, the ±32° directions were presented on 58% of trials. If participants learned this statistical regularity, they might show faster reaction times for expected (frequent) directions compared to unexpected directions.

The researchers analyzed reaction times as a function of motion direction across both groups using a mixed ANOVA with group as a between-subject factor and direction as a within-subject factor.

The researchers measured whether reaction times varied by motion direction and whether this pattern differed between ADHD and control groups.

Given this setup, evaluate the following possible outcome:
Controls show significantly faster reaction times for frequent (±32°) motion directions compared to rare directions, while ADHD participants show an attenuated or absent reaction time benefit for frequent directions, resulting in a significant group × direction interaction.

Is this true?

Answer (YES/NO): NO